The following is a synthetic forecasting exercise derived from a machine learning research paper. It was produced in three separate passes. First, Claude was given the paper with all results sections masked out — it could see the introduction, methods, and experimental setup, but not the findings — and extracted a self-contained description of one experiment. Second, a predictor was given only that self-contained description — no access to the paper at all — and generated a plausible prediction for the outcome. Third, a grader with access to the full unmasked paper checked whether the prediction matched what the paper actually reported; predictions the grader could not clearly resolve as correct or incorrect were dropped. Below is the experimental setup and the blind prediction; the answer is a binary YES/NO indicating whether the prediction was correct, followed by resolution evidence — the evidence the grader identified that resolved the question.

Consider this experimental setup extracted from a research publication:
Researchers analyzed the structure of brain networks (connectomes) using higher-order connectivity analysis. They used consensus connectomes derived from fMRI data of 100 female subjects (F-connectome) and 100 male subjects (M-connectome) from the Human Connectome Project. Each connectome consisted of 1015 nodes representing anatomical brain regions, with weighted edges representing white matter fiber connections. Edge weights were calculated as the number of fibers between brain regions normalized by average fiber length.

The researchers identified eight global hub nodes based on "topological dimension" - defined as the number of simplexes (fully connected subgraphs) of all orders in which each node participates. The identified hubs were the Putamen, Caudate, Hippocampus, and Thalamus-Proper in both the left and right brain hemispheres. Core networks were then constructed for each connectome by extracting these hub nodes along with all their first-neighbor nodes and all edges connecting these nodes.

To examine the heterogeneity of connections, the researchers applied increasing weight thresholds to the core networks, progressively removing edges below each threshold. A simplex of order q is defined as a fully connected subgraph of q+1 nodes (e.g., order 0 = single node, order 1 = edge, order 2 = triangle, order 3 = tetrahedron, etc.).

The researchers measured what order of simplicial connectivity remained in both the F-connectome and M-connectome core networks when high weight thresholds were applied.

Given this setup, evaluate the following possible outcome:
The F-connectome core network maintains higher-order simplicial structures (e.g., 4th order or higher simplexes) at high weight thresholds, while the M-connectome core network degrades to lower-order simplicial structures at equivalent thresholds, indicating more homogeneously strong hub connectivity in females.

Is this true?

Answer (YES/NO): NO